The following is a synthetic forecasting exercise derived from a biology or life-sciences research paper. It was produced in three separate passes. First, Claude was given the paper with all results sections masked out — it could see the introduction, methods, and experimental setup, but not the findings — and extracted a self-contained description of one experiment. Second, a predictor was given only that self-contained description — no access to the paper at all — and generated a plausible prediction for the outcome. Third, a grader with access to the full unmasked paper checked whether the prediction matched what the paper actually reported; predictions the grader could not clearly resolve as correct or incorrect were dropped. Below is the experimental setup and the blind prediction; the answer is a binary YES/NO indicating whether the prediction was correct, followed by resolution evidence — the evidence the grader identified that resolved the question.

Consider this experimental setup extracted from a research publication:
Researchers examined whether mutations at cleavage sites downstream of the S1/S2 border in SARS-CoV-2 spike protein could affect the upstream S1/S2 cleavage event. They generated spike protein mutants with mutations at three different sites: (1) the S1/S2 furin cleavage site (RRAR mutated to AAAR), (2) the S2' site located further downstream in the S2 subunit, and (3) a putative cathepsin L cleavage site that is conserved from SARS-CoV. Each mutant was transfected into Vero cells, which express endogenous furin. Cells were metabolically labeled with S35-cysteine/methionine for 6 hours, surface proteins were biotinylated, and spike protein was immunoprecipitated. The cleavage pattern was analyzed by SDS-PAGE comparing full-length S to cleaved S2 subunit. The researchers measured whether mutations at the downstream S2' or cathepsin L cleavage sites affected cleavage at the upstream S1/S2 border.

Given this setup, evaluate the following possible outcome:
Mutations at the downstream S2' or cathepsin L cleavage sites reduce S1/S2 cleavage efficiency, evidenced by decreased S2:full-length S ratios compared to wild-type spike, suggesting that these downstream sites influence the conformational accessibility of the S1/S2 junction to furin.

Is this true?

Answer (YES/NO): YES